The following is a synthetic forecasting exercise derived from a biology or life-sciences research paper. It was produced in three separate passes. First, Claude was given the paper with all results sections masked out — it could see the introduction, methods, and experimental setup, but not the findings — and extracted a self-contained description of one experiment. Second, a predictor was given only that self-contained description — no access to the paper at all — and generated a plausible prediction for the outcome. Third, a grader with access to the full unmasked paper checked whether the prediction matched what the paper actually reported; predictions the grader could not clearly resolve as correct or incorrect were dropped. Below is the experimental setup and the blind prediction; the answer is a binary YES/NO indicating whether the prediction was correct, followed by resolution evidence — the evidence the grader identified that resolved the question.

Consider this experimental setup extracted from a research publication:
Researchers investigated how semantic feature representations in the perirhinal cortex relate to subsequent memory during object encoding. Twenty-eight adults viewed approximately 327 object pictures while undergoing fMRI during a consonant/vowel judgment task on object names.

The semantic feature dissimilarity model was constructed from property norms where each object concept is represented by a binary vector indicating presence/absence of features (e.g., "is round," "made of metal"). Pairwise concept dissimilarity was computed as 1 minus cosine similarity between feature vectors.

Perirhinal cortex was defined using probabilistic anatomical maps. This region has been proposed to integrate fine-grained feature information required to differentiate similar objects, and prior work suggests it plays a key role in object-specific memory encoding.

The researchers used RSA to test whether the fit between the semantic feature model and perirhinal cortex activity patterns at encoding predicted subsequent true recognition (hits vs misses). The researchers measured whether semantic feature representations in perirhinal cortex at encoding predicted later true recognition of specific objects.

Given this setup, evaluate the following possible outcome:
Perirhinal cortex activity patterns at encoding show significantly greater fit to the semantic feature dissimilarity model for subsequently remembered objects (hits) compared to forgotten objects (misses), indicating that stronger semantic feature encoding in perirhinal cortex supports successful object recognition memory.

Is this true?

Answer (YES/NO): NO